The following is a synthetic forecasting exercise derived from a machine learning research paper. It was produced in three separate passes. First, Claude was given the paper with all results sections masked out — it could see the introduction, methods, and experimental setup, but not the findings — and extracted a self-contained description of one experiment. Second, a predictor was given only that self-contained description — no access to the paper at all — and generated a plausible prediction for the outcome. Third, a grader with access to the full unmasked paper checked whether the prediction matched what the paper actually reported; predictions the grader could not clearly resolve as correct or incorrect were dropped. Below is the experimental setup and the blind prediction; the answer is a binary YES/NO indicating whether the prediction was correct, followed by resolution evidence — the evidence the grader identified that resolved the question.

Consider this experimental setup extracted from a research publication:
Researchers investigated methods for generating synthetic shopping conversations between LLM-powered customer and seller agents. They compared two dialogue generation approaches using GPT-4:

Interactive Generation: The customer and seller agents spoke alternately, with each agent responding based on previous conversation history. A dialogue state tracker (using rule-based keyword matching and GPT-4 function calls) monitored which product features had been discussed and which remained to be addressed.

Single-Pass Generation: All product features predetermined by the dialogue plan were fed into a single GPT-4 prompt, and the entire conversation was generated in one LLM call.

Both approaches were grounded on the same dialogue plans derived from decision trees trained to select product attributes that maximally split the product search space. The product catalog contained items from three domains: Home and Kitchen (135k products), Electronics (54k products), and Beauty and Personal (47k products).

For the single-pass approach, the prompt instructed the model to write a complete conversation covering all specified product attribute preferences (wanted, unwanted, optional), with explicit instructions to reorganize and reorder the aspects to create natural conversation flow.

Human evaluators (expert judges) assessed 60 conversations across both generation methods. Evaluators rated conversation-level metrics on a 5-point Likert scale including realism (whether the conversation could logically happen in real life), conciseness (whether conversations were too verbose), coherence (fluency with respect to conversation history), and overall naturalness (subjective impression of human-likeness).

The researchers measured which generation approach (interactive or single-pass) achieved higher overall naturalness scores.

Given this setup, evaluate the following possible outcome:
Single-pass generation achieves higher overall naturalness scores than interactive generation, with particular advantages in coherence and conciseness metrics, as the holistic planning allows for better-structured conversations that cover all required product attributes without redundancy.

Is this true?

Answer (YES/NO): YES